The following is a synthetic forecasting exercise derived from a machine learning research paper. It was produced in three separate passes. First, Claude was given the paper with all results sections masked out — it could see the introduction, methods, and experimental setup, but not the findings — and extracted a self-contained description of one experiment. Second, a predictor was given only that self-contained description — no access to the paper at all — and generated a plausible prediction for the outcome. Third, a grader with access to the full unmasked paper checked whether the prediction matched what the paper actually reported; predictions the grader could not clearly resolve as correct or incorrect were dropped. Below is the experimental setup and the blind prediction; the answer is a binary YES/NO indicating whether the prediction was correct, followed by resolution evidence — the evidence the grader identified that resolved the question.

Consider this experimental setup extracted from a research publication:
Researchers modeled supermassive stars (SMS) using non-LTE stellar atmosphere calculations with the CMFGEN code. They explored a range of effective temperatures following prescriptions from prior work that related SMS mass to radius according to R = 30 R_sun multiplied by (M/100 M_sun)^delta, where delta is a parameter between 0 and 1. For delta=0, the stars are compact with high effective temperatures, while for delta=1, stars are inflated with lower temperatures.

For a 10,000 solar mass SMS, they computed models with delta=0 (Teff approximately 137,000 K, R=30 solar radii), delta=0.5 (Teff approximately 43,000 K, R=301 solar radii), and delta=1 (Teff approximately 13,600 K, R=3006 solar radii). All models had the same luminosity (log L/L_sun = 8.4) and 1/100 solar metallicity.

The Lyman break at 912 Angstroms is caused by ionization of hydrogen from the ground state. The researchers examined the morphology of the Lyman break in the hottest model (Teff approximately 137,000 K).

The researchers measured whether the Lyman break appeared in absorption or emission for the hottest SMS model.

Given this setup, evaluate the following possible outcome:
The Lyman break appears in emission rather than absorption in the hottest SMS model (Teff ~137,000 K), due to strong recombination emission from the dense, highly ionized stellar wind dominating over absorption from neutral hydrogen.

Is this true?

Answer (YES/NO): NO